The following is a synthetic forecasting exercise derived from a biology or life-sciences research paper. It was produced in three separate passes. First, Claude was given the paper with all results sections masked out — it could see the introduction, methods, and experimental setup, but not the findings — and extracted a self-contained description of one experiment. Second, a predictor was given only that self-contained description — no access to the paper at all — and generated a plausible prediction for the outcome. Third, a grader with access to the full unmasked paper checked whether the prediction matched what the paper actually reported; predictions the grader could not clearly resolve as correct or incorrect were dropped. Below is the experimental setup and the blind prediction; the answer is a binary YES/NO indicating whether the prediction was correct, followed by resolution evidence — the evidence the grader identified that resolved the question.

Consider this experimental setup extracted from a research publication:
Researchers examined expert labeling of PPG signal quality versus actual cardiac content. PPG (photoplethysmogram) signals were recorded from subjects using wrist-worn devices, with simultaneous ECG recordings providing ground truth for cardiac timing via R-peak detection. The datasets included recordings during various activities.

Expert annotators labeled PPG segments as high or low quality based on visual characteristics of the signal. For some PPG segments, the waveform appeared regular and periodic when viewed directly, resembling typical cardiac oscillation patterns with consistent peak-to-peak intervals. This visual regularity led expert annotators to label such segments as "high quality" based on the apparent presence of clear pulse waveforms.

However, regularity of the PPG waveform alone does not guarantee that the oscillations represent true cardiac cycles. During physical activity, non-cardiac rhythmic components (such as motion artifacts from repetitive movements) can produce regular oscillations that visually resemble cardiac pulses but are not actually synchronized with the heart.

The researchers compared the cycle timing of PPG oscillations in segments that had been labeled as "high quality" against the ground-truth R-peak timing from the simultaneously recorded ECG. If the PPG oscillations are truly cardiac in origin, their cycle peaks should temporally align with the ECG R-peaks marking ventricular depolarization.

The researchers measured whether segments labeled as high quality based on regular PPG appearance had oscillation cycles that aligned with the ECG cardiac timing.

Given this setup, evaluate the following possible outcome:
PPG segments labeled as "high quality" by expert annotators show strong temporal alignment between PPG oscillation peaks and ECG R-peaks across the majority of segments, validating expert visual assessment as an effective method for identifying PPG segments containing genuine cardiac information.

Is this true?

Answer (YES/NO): NO